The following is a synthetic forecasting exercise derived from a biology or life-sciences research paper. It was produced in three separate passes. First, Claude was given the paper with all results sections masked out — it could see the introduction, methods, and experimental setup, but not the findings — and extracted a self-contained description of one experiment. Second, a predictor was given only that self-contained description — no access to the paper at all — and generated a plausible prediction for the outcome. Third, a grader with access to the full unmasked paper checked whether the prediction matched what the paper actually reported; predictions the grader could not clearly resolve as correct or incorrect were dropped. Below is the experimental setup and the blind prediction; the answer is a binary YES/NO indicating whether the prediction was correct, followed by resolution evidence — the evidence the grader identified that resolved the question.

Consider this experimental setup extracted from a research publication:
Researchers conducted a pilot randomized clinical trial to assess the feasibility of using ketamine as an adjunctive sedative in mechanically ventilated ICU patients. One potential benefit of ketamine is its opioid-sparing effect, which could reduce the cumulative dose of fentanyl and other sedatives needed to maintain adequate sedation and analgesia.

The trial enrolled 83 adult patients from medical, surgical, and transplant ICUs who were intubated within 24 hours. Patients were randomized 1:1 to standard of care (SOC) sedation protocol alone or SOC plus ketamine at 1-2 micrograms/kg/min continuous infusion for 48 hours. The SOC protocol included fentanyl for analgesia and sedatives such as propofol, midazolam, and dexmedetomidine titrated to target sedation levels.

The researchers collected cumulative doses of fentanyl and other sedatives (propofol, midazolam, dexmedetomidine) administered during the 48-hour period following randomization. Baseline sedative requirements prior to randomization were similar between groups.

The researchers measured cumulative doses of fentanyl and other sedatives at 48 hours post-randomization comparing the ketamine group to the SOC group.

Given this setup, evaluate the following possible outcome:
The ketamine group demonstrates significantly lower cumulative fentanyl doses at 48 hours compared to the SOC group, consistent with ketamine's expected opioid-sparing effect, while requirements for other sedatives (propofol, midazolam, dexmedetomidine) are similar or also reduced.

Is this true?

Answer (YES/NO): NO